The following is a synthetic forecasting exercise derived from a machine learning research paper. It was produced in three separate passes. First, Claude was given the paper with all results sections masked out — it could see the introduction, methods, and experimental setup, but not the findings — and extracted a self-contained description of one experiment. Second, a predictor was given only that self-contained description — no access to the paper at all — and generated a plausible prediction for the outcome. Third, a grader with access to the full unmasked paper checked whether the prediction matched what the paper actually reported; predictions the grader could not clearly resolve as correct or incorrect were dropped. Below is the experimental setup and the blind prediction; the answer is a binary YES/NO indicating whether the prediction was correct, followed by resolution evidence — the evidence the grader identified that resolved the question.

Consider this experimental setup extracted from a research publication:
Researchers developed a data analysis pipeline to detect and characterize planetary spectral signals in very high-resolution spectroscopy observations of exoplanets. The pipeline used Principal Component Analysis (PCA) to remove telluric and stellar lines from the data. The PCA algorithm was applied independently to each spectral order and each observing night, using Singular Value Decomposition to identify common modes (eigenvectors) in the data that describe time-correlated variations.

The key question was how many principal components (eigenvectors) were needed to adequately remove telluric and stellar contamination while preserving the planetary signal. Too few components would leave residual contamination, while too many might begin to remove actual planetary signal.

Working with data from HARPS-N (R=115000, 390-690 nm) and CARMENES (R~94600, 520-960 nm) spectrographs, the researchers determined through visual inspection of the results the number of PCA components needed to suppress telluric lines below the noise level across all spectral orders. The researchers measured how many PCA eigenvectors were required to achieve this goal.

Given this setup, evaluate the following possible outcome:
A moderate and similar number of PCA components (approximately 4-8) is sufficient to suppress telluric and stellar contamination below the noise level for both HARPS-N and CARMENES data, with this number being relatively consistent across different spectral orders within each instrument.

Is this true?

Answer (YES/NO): NO